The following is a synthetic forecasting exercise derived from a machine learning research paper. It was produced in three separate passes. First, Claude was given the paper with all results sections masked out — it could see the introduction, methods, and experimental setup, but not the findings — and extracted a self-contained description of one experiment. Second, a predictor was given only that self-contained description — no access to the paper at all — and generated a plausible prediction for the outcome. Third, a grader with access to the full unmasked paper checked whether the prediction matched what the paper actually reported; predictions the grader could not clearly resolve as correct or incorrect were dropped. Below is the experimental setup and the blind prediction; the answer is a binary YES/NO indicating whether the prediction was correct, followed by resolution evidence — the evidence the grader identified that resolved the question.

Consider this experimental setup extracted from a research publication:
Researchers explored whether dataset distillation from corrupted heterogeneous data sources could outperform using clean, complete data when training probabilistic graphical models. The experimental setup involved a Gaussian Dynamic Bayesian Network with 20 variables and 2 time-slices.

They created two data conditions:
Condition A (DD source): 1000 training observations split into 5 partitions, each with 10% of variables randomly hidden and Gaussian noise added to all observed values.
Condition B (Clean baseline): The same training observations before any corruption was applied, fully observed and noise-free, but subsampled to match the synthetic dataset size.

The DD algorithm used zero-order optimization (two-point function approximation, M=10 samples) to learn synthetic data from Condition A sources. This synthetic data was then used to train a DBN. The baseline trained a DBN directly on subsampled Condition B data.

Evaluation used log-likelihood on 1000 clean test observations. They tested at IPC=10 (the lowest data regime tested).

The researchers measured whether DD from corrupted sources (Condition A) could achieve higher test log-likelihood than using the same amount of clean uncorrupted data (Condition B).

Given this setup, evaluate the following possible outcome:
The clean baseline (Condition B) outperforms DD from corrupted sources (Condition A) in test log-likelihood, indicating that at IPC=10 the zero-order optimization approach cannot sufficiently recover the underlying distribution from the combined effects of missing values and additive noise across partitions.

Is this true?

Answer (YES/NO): NO